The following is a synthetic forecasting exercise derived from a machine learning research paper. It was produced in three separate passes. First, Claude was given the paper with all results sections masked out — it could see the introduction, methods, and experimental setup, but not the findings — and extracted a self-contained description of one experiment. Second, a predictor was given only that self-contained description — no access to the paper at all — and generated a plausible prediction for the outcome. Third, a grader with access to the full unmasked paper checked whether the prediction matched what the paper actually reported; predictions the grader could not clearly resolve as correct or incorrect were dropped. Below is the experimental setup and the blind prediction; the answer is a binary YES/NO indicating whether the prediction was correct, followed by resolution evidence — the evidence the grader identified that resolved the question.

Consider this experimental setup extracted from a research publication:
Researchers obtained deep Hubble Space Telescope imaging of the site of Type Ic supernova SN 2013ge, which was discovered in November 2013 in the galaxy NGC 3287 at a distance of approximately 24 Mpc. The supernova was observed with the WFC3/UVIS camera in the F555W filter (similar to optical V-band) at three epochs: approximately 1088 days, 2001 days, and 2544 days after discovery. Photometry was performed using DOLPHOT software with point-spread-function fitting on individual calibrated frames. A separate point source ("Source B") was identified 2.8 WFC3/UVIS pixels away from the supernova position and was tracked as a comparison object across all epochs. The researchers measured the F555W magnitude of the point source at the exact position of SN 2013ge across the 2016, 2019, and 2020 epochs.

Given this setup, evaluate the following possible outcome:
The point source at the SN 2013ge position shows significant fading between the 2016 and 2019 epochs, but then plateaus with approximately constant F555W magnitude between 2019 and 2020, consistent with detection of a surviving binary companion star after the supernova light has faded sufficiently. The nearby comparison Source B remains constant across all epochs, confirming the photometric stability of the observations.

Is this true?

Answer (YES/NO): NO